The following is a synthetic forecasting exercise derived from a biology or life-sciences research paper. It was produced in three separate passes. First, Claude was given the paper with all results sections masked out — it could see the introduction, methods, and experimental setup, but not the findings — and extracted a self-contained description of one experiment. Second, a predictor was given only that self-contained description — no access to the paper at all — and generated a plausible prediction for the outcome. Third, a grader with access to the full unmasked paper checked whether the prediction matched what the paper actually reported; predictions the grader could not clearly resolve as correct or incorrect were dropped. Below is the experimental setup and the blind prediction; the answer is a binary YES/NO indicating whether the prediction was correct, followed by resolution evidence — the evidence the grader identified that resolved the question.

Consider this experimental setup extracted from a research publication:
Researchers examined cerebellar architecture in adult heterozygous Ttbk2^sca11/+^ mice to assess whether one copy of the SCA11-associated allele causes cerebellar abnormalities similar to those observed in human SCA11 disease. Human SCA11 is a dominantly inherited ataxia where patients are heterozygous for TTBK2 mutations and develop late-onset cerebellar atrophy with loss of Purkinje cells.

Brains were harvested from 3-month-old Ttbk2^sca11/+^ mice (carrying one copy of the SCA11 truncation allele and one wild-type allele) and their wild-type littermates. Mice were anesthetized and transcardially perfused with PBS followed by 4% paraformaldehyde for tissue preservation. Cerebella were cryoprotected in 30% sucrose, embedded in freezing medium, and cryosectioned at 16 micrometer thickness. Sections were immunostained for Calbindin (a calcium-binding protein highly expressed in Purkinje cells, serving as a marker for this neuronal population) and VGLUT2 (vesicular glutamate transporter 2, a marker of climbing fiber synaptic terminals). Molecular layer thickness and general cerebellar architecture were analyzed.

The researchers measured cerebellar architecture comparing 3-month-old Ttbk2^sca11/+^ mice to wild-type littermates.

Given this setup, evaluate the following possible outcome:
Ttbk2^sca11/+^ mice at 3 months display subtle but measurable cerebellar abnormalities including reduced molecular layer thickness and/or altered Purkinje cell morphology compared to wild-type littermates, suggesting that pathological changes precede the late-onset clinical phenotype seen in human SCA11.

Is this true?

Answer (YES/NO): NO